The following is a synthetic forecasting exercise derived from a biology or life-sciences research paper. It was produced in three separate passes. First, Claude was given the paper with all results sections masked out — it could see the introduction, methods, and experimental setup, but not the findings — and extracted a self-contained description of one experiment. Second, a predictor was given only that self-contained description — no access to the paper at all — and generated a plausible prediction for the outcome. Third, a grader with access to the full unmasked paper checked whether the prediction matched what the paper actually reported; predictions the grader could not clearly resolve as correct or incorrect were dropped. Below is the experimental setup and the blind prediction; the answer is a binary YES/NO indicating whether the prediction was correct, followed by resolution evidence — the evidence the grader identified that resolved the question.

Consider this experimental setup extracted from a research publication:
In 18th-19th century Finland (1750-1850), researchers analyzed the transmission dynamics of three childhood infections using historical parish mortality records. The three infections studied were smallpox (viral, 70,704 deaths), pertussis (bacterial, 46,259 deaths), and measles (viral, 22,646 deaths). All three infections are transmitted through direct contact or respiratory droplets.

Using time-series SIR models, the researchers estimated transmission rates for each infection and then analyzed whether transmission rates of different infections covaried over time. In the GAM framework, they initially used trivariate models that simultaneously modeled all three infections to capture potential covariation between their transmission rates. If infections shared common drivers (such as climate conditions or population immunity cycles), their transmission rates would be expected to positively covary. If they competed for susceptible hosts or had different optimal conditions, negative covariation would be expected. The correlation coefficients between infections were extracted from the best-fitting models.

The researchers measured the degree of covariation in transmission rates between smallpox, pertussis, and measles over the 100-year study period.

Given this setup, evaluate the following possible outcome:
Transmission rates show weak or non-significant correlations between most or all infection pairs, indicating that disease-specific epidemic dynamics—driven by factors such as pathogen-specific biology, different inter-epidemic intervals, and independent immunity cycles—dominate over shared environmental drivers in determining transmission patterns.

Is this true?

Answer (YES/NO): YES